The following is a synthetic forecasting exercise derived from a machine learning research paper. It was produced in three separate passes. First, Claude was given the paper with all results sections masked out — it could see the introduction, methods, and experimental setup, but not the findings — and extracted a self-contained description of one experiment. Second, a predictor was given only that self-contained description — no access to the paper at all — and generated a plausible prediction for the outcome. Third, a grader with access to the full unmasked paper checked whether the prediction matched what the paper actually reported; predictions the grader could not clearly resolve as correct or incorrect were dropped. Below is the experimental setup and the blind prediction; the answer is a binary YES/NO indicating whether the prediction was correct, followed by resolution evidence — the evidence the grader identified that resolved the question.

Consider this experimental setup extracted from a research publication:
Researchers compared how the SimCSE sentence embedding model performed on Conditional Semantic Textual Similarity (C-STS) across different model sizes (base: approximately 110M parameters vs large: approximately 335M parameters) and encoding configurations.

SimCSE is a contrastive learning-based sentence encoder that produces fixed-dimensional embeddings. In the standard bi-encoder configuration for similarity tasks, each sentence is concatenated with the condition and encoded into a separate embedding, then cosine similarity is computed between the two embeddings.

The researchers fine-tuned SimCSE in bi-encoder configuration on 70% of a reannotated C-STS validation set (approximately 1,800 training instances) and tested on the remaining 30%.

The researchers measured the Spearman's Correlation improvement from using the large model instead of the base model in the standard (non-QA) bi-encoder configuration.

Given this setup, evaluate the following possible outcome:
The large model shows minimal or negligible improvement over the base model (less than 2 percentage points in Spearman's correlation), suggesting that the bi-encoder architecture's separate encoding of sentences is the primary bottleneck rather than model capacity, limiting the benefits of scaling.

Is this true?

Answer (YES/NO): NO